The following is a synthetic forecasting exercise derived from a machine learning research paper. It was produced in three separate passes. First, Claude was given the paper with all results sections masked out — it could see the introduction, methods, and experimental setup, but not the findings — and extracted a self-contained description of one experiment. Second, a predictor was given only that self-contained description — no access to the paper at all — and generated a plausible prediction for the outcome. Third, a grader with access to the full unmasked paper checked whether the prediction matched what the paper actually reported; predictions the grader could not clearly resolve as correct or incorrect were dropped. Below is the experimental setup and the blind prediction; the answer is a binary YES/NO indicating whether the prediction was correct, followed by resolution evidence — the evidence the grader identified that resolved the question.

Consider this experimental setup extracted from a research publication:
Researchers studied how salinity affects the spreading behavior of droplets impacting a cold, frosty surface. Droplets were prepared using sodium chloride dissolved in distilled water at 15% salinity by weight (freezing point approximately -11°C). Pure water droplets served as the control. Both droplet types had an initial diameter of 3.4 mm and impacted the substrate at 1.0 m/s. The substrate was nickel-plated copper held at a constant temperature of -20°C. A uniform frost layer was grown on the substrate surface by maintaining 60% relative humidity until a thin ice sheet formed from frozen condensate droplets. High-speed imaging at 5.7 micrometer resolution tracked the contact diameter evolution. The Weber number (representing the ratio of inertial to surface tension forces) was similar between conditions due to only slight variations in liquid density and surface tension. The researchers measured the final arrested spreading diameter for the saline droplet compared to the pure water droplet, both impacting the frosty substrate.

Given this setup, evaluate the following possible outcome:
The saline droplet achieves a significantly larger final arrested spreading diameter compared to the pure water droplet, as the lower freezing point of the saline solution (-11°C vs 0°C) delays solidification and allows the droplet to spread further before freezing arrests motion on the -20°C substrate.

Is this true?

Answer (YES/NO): YES